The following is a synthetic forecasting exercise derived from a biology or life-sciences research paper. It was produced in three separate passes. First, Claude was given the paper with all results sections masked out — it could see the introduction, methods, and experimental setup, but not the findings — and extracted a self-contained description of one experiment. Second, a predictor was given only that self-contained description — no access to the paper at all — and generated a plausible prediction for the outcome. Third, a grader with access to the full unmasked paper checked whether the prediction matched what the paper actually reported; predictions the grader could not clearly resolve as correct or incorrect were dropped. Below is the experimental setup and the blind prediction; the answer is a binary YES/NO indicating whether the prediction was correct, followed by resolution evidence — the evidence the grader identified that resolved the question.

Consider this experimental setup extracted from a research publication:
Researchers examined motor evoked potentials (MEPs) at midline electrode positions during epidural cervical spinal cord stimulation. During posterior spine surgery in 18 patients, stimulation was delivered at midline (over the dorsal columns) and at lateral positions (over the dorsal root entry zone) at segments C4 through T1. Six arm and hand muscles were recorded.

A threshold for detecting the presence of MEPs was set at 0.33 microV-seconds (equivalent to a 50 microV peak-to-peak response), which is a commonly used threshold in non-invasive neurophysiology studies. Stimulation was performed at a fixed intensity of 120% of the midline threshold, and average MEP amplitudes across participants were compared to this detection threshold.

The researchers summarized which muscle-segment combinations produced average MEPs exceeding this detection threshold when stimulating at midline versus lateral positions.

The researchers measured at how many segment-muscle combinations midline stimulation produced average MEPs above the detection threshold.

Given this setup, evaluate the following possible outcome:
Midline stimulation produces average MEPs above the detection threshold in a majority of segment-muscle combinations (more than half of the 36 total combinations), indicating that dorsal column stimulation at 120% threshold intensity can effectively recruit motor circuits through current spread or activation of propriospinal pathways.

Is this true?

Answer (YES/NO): NO